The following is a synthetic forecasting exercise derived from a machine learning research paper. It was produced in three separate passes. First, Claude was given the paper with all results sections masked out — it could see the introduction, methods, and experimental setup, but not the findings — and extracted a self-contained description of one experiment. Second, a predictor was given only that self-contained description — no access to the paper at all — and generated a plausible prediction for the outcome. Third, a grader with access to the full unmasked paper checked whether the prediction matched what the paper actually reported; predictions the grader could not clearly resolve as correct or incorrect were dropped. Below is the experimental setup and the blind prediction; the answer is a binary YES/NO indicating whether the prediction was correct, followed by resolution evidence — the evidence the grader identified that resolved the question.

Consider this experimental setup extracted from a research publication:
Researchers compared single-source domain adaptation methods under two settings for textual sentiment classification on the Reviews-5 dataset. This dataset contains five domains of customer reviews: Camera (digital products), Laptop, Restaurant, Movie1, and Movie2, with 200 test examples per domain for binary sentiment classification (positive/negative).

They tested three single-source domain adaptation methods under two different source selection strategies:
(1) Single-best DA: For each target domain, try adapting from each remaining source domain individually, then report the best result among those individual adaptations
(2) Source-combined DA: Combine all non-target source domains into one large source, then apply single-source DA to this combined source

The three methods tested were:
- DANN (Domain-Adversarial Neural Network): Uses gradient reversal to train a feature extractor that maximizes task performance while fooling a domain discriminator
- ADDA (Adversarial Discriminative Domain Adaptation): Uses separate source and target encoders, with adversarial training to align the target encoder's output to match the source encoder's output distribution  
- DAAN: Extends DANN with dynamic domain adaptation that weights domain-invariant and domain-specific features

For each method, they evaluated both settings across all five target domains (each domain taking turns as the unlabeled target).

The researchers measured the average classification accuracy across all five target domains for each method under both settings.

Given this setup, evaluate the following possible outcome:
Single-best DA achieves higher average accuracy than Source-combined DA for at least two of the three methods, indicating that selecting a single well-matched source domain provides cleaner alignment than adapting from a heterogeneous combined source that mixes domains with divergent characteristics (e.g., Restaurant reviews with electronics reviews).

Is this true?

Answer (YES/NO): NO